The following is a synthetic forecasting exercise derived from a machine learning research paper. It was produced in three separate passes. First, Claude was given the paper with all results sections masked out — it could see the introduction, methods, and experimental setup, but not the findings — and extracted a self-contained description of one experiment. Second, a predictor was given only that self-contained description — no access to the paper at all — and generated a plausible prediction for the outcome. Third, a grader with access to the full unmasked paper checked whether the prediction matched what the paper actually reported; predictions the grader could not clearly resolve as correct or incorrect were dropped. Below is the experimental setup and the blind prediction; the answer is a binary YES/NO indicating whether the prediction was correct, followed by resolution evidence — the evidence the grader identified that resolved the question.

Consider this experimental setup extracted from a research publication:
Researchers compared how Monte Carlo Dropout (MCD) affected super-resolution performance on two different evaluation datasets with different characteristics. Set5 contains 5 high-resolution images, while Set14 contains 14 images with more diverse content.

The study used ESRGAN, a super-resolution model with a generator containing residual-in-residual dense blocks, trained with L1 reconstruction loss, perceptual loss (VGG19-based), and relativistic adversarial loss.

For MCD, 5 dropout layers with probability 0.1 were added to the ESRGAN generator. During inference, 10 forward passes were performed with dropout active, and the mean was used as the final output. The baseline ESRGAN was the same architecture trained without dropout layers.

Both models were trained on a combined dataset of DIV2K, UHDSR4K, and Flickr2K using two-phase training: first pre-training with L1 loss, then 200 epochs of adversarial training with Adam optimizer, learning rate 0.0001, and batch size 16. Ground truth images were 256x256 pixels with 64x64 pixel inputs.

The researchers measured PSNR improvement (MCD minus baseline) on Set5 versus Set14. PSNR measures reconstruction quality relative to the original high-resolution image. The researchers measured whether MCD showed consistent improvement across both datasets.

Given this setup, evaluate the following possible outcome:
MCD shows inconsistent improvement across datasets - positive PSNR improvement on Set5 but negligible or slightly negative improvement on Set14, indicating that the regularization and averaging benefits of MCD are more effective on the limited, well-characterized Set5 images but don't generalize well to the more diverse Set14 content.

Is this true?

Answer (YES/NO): YES